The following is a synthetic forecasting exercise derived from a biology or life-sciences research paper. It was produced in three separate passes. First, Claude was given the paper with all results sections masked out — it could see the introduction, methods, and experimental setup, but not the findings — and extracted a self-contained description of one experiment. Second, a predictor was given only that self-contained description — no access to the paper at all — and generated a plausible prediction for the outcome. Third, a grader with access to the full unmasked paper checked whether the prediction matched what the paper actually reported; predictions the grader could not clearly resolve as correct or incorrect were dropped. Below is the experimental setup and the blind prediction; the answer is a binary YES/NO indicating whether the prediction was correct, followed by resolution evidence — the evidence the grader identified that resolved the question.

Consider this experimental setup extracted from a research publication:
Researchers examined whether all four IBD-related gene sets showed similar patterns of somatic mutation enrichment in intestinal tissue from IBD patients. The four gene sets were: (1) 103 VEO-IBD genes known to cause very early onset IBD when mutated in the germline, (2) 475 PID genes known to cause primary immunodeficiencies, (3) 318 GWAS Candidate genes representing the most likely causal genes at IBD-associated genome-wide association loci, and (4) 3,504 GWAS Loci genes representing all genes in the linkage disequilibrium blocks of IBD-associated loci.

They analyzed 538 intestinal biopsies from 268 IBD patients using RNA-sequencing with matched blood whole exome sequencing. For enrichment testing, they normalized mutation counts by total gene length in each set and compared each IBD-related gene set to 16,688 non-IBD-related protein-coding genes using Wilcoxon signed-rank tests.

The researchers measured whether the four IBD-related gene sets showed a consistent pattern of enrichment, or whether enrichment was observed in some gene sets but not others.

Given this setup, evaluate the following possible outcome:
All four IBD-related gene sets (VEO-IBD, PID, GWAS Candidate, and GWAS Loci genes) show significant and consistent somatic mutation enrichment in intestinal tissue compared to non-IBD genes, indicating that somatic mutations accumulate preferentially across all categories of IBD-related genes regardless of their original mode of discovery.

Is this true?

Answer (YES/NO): NO